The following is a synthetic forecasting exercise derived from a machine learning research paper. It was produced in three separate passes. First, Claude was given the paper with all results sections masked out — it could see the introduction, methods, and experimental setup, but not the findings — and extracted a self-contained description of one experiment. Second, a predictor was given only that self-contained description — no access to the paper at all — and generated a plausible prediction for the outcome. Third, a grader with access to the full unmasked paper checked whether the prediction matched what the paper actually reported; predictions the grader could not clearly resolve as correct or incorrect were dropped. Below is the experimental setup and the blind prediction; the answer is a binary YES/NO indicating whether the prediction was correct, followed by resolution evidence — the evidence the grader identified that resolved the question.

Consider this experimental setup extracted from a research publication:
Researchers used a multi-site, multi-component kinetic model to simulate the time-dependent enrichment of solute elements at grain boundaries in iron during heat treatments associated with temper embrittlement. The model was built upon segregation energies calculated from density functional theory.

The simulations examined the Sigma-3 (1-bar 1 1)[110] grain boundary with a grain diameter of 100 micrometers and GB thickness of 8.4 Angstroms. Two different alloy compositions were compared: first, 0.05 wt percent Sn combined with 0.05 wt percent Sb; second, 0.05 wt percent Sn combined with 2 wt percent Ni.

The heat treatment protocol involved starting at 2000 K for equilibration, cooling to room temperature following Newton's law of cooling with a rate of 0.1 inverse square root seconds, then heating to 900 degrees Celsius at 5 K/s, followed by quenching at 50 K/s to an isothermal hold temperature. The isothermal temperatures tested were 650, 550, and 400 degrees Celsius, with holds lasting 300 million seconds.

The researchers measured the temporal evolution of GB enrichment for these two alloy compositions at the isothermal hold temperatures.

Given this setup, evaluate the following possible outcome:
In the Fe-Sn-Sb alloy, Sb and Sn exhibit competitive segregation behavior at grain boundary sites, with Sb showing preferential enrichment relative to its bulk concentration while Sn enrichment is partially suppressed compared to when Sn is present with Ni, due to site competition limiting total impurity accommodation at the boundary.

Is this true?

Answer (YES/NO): YES